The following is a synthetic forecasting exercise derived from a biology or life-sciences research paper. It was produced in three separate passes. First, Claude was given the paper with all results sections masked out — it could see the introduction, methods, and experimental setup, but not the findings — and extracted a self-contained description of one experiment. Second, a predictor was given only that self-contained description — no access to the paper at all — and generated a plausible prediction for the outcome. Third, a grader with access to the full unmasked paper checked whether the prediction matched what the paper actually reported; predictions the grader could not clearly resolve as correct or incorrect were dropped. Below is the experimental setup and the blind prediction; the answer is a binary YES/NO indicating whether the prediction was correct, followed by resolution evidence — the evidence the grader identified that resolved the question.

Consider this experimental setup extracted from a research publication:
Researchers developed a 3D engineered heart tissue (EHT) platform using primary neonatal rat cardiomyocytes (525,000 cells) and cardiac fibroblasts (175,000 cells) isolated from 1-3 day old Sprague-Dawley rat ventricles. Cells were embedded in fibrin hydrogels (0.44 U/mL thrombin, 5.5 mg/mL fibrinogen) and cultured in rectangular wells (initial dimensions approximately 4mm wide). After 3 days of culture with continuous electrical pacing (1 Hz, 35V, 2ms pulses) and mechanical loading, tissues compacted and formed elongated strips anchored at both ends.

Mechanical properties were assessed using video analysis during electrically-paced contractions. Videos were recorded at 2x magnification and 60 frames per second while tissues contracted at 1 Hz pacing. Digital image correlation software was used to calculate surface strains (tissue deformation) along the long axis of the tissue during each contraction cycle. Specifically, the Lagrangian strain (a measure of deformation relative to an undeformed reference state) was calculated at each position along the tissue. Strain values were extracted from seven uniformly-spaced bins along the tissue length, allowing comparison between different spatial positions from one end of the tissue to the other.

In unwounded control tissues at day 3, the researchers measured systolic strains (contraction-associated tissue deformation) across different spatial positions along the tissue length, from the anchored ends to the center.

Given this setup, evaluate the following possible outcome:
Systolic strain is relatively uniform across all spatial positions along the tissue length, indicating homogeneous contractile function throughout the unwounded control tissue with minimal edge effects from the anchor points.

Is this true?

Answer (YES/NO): NO